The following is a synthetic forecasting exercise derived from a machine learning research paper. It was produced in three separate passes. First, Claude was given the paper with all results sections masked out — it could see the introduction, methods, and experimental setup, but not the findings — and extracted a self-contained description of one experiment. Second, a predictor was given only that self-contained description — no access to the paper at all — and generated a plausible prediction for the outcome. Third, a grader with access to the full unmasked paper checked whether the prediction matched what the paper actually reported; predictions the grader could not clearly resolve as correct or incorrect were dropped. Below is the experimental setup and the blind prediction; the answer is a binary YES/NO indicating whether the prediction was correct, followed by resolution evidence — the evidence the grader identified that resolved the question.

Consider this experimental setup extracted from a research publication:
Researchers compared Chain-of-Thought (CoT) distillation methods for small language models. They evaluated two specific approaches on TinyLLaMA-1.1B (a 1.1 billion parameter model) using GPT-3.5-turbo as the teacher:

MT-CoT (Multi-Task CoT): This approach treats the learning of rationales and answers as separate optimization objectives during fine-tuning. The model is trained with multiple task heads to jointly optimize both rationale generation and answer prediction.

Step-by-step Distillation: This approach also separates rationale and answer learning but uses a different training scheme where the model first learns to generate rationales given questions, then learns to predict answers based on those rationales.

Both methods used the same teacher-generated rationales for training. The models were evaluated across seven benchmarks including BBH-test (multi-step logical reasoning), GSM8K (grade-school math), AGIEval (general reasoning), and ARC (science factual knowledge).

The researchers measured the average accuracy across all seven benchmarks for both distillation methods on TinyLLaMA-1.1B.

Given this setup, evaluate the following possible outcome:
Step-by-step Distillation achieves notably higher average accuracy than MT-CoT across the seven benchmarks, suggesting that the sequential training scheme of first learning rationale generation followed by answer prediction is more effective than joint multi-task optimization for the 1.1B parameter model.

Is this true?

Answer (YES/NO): NO